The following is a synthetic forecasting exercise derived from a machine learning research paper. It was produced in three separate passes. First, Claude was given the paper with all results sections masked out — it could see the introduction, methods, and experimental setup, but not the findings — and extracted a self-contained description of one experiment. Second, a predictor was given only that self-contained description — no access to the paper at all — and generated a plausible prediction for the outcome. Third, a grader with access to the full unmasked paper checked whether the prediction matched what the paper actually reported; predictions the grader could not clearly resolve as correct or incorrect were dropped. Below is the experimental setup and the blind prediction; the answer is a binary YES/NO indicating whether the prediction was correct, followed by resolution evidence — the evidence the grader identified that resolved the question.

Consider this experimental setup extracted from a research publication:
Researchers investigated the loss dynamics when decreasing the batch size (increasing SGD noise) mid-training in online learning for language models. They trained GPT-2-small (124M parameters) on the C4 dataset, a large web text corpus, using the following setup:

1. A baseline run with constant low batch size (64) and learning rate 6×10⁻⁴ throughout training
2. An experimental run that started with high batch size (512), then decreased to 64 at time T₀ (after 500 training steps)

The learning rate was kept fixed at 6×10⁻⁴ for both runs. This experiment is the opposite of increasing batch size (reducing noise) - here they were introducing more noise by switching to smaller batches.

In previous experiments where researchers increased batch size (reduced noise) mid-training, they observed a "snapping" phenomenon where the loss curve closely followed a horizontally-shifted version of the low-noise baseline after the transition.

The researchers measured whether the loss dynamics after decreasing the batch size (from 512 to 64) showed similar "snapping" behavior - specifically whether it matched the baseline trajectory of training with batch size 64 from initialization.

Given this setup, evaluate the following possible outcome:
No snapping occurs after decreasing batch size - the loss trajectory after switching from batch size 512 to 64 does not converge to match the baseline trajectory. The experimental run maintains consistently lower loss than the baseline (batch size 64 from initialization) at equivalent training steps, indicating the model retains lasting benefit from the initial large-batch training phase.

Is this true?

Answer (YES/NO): NO